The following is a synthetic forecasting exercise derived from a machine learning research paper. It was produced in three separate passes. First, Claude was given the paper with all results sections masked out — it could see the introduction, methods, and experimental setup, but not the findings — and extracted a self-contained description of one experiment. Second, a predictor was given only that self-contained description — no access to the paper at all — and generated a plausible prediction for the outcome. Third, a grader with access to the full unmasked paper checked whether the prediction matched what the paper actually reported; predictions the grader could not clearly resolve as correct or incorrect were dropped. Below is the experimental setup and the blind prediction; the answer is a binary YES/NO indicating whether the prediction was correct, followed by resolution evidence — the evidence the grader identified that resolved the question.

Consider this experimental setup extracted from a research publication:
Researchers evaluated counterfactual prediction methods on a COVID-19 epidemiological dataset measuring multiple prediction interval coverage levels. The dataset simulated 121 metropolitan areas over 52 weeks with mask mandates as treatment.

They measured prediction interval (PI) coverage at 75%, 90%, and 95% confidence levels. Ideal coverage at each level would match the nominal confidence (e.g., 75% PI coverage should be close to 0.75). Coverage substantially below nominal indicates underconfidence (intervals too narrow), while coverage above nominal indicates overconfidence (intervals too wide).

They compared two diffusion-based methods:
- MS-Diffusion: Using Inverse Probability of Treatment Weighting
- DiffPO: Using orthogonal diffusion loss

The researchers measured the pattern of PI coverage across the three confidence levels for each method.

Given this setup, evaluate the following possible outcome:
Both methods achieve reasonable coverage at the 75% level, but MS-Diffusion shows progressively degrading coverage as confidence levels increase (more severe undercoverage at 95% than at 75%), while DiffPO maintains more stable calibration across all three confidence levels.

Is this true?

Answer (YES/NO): NO